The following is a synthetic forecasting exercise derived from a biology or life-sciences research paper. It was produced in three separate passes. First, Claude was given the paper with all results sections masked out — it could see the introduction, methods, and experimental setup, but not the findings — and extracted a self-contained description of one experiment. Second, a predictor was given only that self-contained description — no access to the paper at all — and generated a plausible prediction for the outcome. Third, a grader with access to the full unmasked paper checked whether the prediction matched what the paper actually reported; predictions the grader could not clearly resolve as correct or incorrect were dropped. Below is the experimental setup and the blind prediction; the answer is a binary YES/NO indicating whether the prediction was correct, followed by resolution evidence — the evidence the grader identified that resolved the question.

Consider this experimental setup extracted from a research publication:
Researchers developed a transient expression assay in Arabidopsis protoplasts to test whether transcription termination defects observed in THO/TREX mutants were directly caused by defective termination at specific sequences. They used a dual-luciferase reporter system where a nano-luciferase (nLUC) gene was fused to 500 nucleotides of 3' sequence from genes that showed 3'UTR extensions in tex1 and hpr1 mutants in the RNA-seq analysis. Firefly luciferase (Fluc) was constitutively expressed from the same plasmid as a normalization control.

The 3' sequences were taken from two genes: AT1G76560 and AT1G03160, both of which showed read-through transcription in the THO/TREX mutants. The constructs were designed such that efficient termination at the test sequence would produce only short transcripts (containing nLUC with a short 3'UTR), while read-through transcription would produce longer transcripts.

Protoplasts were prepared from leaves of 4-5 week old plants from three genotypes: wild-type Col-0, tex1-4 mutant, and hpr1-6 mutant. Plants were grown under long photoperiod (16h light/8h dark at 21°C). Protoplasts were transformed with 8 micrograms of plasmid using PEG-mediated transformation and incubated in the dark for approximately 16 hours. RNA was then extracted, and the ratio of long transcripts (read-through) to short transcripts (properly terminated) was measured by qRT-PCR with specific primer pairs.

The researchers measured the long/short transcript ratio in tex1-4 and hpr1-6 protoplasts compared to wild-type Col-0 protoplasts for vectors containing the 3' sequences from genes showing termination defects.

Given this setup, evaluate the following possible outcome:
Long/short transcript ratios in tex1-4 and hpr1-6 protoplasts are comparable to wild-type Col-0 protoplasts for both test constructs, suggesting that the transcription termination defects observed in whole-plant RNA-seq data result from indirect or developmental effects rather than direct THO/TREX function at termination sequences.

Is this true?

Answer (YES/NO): NO